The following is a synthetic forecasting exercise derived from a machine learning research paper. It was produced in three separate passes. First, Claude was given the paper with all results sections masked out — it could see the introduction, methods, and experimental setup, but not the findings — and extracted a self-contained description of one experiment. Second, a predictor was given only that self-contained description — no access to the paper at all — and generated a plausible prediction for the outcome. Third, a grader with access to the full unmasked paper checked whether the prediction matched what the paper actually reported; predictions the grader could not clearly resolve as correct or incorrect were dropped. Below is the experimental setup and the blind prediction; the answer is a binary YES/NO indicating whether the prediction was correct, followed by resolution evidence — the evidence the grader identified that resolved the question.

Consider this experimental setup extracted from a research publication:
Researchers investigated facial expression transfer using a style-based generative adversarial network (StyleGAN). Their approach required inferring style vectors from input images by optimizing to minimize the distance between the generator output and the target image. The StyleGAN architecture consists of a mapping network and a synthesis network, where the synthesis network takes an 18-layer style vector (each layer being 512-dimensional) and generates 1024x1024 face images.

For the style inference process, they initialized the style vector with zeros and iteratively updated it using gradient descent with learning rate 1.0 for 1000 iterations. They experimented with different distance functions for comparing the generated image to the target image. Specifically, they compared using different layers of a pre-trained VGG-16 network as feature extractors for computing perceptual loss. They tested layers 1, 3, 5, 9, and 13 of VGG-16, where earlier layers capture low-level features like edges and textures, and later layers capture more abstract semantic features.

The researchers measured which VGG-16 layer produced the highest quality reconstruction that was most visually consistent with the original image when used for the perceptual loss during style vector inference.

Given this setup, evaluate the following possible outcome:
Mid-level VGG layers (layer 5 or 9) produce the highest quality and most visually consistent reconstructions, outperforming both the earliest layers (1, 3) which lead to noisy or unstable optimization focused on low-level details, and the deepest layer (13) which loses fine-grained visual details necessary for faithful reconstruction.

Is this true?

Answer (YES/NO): YES